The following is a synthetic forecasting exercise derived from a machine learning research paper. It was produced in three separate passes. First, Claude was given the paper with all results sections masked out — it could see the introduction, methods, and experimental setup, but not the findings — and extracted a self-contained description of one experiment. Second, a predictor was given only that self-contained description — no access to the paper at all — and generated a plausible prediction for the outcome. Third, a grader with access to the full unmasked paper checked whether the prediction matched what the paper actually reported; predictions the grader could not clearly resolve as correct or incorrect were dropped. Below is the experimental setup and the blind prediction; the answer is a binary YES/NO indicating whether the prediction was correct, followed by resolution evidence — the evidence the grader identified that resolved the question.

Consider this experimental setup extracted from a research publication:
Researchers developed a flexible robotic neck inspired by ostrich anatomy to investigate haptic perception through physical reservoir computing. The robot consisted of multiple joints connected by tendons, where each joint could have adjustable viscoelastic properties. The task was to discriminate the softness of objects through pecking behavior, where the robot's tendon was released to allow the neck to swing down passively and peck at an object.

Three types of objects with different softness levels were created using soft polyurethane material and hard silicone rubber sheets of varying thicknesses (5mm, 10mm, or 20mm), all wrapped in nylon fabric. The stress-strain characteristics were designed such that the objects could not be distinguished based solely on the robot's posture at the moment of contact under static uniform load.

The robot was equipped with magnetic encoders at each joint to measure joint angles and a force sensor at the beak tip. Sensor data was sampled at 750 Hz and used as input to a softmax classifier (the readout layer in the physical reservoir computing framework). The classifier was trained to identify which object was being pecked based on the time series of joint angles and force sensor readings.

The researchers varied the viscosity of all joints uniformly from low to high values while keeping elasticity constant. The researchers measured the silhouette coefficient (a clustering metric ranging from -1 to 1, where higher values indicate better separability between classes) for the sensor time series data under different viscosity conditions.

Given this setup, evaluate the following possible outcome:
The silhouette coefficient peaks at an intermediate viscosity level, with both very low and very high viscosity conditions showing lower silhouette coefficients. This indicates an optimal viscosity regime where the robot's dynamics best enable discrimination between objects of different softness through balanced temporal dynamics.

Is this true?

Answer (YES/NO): YES